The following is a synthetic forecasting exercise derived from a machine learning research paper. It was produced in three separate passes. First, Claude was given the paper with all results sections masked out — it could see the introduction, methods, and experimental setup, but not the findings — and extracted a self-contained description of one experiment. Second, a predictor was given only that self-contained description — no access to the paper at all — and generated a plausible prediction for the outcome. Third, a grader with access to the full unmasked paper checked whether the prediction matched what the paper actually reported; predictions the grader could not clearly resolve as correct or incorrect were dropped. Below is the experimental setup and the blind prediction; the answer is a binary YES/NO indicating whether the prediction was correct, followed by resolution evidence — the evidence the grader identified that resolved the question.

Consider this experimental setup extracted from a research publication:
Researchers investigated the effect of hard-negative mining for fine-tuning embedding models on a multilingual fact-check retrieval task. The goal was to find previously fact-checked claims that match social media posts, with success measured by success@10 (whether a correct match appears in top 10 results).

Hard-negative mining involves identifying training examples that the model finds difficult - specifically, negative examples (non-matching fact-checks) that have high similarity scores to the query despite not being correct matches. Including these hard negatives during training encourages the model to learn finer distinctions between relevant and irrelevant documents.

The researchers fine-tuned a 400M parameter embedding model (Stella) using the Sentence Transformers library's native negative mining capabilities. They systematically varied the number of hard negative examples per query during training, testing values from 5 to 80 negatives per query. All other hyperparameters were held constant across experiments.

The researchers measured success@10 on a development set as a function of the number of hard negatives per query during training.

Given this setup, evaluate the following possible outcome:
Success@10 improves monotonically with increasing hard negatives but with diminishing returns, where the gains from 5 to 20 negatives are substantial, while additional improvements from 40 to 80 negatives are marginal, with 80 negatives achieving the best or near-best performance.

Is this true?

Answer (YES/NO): NO